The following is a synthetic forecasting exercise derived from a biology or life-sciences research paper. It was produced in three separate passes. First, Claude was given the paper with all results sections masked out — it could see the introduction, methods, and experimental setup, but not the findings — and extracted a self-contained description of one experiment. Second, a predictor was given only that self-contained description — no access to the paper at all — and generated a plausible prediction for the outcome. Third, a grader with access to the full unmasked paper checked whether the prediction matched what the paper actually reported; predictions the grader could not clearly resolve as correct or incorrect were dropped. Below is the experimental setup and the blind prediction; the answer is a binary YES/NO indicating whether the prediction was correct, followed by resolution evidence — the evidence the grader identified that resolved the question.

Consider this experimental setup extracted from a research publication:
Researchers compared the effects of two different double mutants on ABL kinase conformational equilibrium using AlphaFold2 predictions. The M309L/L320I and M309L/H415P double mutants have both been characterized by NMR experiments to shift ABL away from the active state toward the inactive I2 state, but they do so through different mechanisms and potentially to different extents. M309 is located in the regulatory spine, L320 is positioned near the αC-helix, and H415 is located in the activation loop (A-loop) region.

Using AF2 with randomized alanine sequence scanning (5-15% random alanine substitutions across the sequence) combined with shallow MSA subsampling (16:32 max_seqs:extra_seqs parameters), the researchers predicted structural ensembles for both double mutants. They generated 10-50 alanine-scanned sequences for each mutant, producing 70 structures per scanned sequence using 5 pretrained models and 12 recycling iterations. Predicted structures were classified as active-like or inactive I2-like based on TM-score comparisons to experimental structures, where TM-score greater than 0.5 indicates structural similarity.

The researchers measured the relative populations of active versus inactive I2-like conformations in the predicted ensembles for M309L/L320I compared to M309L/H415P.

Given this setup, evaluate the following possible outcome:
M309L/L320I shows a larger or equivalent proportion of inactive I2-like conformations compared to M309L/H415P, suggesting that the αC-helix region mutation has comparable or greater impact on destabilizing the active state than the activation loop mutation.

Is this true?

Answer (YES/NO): YES